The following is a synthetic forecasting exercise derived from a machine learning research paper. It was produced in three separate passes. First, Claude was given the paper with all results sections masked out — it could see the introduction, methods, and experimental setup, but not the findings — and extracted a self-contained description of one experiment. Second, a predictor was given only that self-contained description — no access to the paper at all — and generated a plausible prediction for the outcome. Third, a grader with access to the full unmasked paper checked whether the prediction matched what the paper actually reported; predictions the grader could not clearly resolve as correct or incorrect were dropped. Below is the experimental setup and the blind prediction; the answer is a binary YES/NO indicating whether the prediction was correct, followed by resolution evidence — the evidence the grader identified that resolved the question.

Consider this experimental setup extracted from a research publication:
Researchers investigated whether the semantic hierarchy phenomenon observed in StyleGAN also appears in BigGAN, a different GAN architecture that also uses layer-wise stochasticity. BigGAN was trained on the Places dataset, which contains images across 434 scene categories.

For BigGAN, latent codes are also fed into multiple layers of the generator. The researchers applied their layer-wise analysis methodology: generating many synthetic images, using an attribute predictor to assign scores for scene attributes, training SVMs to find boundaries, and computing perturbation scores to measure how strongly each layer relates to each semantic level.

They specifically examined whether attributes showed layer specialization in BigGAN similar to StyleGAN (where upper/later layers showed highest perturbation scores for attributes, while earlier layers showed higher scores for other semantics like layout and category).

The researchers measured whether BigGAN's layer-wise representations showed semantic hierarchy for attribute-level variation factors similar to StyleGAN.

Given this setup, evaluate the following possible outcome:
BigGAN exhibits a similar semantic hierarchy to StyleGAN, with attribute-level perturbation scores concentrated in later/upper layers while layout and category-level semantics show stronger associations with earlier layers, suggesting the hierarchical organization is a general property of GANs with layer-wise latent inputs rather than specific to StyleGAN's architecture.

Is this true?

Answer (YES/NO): YES